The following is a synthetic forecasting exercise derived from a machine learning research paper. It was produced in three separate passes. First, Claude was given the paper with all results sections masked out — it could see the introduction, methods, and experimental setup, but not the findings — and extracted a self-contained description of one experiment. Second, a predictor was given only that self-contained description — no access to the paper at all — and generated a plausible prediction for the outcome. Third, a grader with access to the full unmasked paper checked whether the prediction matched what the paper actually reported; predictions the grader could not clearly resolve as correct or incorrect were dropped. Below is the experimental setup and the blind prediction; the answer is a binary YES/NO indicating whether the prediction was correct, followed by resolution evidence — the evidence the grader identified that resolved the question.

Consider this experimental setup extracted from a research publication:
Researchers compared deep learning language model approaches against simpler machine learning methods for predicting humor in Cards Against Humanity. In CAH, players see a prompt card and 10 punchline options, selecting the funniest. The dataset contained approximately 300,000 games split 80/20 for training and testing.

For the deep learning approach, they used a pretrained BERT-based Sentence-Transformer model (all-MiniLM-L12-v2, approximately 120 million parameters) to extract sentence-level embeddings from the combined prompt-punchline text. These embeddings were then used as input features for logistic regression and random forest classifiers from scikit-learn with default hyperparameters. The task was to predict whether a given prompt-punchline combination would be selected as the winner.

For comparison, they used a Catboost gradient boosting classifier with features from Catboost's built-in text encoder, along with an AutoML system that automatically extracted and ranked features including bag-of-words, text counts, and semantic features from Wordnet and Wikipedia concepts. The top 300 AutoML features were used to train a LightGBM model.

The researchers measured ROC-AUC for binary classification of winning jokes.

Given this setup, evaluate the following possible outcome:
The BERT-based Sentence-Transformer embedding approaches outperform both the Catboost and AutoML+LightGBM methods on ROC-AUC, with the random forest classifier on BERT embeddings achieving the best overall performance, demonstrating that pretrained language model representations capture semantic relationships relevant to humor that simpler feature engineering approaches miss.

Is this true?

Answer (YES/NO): NO